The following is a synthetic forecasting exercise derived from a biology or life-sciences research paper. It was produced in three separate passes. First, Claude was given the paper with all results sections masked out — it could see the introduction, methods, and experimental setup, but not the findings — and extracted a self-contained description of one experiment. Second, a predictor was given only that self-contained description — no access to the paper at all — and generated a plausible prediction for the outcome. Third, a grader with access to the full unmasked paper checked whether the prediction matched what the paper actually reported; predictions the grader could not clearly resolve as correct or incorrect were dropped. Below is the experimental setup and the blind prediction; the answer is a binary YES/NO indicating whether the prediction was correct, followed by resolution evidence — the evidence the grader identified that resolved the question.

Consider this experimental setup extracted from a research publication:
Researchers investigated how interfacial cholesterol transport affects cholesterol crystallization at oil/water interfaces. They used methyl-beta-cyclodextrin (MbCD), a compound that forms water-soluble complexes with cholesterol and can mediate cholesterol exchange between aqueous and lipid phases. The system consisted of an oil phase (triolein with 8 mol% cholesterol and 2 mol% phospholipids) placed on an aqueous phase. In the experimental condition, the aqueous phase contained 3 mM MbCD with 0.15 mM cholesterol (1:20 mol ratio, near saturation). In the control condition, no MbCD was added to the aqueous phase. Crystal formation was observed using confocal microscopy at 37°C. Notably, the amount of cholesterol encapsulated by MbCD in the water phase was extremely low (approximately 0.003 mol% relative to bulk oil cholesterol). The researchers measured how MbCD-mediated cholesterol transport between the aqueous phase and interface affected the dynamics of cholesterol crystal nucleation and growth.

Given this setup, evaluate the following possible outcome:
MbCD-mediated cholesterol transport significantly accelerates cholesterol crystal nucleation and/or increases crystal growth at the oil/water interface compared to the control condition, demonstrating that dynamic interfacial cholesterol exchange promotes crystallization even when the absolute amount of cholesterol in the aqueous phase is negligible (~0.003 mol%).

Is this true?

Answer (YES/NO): YES